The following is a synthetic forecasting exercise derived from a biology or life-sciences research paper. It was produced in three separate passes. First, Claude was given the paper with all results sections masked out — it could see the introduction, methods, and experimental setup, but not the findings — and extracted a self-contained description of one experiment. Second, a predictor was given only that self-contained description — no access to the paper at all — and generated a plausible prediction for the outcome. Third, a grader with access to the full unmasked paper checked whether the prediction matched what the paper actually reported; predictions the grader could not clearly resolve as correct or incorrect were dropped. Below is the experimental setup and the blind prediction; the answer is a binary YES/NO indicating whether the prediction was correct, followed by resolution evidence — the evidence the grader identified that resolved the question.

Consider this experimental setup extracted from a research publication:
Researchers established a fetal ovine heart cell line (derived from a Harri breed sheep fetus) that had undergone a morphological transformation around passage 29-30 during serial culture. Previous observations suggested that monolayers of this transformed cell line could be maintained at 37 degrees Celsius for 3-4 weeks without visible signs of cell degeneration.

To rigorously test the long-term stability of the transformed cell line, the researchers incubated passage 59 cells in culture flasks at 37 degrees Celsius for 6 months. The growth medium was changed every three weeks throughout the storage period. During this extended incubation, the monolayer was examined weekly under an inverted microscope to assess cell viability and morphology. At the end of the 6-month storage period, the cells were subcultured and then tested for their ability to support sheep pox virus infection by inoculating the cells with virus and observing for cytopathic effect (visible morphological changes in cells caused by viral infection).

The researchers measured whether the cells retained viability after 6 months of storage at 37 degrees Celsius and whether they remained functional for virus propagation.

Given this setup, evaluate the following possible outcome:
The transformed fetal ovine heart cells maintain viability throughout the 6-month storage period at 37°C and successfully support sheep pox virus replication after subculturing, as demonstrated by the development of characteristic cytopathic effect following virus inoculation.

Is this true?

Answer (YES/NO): YES